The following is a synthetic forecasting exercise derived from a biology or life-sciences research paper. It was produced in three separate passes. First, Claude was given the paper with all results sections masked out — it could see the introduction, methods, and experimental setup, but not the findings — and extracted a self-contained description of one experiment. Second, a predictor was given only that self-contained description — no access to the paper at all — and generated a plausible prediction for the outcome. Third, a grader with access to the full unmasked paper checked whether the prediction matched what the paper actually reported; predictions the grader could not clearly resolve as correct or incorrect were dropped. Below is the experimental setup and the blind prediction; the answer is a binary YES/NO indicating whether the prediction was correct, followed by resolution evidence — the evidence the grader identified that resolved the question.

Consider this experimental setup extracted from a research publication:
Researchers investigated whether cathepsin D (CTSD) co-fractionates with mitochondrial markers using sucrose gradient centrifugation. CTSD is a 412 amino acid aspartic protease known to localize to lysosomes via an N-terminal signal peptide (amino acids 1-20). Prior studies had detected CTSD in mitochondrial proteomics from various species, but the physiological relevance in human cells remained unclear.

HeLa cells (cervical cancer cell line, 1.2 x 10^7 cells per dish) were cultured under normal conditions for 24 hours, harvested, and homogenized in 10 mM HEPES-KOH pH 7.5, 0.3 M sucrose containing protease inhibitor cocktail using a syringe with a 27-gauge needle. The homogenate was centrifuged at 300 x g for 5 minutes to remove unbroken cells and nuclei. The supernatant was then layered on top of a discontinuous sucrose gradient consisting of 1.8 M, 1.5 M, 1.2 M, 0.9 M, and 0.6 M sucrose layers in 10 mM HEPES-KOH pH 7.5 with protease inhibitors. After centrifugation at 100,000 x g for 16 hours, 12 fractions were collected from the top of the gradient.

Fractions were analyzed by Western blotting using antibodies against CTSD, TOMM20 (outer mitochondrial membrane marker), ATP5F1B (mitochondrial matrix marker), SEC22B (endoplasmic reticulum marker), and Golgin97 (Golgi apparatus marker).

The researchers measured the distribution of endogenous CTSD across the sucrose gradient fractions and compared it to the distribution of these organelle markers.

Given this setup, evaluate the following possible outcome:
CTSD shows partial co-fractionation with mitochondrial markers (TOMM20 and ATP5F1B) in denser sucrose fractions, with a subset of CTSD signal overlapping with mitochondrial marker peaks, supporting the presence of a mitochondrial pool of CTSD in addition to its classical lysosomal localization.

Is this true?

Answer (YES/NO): YES